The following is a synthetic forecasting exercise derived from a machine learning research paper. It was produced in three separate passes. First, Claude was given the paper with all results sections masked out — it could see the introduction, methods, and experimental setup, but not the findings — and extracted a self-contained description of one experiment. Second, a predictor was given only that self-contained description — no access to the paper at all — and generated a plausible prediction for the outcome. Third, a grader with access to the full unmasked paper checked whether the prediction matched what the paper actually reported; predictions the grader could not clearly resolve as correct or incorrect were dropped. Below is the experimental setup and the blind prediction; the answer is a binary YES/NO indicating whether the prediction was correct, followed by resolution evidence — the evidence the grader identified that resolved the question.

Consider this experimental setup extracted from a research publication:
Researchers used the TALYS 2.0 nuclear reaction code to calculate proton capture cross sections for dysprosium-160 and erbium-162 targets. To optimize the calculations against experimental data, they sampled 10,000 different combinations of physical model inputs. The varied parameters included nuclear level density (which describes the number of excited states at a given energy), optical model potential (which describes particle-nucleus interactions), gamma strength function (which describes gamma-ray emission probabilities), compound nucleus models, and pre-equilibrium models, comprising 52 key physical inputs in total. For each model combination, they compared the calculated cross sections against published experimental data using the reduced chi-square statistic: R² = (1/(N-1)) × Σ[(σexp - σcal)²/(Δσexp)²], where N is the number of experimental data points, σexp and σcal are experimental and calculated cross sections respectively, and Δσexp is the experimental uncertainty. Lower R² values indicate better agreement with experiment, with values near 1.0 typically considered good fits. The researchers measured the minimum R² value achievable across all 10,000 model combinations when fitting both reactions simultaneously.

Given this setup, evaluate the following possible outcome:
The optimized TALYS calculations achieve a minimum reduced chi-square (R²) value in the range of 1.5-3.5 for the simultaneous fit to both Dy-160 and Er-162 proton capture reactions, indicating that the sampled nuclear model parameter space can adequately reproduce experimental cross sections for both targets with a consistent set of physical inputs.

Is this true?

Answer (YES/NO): NO